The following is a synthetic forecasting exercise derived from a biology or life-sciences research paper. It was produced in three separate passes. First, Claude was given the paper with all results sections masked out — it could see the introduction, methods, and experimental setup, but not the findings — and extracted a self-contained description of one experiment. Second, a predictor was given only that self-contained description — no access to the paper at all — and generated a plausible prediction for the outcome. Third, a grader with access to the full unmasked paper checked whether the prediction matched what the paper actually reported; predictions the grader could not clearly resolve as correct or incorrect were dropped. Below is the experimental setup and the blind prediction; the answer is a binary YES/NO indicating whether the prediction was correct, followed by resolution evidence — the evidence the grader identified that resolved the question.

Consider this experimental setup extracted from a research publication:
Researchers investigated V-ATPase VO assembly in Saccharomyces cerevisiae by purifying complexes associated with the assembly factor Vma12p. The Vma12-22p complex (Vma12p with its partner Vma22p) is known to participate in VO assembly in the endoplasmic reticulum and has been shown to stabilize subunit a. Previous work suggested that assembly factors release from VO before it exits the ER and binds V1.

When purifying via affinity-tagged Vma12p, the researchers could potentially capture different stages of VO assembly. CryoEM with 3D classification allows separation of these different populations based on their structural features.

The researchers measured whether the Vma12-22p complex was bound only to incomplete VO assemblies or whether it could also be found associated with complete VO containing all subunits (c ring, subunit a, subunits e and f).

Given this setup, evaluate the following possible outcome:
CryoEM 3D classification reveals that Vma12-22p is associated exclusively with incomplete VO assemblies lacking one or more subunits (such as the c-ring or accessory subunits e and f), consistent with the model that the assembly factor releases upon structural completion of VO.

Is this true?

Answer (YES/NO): NO